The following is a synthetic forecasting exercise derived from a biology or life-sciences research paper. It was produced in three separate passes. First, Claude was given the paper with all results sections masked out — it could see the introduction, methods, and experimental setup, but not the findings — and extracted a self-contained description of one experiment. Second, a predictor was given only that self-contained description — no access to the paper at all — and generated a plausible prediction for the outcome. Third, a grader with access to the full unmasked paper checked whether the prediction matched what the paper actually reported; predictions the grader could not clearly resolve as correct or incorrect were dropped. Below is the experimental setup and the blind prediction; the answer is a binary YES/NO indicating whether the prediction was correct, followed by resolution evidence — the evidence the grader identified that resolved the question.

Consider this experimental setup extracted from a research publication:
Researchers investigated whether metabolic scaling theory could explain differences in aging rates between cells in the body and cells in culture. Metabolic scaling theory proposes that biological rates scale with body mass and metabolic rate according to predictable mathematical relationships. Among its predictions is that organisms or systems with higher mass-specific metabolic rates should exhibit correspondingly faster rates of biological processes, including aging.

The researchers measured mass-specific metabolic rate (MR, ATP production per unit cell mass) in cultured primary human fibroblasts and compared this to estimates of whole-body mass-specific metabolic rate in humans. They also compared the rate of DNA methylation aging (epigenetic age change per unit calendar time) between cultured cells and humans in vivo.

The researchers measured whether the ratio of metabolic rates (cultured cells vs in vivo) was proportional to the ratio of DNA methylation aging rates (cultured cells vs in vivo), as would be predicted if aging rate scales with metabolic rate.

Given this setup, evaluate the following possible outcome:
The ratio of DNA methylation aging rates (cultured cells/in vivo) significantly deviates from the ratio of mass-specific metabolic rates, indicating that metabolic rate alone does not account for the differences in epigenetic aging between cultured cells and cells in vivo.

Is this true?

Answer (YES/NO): YES